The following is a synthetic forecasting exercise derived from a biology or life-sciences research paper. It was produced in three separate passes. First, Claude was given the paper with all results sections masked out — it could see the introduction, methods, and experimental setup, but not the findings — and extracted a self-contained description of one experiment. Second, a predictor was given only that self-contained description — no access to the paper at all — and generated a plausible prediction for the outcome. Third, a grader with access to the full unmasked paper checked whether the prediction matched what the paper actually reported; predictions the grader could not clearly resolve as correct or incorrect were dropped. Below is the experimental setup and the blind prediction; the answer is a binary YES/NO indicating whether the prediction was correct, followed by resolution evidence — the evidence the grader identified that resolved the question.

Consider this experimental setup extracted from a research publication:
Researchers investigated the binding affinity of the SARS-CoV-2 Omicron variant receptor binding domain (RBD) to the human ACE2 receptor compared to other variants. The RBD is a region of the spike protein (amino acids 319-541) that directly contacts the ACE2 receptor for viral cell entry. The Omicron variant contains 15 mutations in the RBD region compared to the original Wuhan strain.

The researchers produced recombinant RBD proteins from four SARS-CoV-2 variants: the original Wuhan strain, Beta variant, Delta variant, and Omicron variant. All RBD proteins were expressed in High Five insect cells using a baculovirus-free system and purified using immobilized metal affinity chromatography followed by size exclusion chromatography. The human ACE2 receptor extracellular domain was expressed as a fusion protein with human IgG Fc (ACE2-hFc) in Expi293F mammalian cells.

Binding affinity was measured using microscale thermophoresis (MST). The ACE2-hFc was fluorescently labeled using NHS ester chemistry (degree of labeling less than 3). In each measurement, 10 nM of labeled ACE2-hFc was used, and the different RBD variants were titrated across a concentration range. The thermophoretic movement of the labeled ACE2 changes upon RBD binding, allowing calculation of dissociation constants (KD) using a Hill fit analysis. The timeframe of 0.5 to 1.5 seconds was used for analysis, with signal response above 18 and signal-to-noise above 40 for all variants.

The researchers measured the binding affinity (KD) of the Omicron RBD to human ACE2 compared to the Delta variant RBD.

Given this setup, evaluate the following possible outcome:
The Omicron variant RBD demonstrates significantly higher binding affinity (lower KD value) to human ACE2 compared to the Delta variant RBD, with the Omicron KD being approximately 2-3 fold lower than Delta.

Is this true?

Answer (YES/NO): NO